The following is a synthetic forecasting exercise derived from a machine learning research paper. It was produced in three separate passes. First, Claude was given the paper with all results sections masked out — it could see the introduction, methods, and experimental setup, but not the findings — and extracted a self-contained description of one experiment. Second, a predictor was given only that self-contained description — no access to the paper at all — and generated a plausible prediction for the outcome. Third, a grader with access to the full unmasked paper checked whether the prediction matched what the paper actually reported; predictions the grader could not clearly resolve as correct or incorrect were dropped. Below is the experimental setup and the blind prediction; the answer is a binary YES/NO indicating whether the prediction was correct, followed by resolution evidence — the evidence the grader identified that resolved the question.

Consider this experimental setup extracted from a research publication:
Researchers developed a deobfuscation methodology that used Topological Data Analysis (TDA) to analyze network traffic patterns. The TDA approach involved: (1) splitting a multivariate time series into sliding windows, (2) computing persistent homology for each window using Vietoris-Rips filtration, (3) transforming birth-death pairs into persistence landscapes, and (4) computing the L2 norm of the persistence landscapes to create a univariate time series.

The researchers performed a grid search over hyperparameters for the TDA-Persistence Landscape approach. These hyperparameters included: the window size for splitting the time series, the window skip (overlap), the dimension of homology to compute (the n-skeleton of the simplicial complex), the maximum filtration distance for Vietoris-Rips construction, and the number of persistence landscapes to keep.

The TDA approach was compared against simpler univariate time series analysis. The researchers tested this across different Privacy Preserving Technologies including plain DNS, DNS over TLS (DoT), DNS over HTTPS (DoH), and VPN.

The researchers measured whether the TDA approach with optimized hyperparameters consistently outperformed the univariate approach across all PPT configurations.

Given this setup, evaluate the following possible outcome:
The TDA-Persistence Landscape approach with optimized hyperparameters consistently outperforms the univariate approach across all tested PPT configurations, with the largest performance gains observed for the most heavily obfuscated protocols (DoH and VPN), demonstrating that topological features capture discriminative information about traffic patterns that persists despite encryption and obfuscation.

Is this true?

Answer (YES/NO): NO